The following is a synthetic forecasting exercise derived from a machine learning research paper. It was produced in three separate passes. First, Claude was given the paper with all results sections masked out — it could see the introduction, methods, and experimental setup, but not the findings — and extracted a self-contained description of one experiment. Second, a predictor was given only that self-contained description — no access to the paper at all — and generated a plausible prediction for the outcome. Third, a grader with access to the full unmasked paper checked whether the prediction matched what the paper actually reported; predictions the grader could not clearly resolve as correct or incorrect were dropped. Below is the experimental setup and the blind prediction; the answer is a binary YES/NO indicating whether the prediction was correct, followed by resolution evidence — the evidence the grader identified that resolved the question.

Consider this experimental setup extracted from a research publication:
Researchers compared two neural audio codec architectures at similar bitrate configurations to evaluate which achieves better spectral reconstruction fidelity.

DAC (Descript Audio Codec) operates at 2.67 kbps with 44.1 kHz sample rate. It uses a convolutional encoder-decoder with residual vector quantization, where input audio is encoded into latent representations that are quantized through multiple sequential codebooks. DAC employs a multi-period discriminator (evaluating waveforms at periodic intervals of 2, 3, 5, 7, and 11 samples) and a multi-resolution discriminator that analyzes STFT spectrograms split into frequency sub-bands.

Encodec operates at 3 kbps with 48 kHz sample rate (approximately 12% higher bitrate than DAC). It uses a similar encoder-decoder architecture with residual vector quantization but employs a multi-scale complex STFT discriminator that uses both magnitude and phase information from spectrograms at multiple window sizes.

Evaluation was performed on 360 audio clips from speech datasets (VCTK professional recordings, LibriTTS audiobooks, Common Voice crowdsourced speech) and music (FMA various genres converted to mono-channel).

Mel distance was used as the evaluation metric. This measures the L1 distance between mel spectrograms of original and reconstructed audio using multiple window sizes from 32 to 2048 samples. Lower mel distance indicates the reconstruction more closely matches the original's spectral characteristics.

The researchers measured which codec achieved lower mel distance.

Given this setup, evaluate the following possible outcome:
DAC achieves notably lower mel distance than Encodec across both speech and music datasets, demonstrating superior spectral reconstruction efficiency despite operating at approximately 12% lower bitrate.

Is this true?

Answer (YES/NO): YES